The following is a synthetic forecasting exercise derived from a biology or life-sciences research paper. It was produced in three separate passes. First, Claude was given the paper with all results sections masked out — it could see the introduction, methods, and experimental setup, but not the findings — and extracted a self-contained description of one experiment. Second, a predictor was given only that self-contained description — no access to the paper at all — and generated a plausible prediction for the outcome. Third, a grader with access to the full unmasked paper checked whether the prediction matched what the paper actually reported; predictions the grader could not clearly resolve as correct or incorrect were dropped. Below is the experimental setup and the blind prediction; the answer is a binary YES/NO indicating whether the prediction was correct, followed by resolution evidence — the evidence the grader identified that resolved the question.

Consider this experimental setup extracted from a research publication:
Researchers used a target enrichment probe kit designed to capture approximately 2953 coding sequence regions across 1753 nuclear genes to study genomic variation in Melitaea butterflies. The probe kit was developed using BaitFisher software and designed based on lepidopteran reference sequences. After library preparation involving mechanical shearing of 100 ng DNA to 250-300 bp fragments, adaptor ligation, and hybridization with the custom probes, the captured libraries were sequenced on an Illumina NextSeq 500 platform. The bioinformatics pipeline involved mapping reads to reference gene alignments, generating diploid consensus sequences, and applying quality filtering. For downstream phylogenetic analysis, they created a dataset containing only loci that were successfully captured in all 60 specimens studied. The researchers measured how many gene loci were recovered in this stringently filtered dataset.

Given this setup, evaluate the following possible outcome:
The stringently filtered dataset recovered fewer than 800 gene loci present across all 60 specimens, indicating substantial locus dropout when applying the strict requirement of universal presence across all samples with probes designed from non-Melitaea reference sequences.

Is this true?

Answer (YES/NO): NO